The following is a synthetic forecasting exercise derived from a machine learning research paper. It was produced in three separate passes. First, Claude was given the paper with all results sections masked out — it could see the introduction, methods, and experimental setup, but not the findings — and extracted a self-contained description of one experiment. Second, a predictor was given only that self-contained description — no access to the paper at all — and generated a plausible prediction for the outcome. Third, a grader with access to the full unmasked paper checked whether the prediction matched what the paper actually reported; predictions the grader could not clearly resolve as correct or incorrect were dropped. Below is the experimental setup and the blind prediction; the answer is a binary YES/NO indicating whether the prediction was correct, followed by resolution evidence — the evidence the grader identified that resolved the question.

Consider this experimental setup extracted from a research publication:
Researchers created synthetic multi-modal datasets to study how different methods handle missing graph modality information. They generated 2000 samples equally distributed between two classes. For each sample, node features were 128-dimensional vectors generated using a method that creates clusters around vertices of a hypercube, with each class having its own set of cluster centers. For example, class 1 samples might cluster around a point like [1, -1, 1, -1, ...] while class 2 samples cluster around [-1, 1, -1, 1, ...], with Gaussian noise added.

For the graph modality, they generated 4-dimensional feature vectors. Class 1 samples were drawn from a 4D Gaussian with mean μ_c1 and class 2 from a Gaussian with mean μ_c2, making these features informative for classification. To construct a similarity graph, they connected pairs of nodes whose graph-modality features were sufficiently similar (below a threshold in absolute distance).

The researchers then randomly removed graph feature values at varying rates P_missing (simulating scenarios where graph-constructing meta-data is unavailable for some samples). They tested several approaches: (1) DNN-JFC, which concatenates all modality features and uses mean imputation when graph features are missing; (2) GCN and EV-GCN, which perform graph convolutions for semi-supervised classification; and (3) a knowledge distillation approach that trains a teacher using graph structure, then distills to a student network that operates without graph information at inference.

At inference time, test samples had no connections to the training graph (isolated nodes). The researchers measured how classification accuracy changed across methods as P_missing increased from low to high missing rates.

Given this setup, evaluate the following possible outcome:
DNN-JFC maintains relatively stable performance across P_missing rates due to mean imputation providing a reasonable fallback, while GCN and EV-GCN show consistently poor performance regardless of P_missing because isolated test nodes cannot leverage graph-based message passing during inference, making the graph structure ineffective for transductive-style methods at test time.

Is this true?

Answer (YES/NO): NO